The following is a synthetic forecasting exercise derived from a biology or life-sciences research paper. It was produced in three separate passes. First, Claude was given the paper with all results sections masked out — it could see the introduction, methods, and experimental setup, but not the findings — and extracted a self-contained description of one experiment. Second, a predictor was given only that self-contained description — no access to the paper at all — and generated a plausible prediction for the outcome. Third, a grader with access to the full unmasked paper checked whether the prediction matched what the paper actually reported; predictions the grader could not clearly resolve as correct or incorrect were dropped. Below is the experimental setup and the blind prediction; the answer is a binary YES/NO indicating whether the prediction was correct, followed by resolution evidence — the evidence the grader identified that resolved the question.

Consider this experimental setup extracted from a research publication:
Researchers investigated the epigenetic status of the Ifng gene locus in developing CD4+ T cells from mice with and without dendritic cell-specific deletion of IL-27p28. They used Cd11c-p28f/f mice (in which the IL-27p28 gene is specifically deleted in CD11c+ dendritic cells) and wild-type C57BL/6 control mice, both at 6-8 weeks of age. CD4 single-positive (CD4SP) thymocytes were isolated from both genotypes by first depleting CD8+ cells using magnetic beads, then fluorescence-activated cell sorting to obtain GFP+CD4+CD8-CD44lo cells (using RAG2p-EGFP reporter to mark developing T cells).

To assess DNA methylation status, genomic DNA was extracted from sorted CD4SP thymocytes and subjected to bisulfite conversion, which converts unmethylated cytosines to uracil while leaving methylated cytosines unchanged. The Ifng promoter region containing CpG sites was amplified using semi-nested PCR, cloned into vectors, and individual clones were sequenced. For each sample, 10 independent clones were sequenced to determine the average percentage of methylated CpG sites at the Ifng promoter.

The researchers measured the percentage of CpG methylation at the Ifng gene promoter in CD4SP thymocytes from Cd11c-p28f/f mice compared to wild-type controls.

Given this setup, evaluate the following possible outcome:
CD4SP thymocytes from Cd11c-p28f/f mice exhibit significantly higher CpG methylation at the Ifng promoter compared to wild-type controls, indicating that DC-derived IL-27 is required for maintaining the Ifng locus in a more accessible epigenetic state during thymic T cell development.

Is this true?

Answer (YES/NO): NO